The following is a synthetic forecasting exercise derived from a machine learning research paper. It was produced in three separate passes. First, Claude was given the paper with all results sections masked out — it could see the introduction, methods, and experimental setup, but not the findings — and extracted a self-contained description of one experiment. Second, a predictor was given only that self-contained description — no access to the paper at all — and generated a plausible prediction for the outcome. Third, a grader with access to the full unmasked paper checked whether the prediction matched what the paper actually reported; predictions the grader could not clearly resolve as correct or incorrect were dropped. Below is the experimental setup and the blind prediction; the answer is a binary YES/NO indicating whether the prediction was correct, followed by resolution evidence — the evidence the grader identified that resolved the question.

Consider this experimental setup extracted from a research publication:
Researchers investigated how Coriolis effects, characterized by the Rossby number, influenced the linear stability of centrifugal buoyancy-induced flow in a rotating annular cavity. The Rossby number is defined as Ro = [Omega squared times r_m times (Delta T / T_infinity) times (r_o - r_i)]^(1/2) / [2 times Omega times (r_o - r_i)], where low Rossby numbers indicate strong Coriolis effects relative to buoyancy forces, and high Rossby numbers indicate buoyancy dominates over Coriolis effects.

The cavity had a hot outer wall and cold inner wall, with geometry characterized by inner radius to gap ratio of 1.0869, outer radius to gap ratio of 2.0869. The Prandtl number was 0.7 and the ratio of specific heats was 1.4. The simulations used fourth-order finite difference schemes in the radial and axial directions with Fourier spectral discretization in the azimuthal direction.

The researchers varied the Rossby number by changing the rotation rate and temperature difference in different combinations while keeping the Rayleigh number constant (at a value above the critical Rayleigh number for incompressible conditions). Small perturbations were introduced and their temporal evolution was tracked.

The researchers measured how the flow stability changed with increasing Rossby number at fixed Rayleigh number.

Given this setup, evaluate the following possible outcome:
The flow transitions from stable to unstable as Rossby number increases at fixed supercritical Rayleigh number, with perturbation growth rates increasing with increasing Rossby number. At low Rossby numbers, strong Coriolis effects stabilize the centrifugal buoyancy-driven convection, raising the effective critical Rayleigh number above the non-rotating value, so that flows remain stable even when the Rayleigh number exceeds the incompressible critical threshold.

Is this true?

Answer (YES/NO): NO